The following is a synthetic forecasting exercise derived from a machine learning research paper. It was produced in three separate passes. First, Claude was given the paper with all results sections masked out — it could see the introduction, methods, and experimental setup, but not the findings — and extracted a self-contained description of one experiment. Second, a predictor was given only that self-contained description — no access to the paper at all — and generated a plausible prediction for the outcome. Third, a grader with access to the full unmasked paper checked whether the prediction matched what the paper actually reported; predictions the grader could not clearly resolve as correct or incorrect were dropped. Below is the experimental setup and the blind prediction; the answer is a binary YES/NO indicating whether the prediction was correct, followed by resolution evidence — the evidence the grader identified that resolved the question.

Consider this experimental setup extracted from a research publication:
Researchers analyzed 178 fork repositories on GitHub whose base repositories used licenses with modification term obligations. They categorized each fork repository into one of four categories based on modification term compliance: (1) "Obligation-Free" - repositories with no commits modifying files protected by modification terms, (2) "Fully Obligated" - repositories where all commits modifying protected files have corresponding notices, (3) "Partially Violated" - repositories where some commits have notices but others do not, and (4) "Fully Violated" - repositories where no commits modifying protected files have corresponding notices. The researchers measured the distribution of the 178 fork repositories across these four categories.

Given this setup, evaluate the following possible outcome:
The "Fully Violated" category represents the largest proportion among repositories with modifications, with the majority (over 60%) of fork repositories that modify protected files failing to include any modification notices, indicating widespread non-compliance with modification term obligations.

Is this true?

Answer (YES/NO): YES